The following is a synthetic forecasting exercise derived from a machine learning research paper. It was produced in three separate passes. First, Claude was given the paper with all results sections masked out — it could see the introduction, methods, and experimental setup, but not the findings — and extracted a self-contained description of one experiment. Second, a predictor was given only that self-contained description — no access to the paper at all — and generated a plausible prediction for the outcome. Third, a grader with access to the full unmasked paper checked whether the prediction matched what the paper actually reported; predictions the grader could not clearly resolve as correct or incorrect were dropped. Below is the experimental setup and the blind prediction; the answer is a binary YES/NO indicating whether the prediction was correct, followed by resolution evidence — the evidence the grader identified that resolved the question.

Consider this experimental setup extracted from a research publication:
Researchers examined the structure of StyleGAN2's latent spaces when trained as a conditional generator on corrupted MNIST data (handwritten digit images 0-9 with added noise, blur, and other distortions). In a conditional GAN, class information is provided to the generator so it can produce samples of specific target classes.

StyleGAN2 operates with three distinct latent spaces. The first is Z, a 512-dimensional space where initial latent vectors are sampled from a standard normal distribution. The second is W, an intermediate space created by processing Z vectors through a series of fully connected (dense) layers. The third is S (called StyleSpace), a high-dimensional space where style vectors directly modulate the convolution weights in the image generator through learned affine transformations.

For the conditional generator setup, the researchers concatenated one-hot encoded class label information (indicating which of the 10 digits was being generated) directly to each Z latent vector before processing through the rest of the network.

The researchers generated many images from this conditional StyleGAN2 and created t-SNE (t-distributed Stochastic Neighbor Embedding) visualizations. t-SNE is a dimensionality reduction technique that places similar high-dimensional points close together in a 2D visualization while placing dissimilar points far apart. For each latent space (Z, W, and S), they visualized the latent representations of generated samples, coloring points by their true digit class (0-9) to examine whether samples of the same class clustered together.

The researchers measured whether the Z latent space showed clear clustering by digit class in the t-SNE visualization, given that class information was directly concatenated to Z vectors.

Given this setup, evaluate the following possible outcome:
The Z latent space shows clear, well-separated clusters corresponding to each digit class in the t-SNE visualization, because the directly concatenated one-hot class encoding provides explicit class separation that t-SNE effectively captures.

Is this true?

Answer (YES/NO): NO